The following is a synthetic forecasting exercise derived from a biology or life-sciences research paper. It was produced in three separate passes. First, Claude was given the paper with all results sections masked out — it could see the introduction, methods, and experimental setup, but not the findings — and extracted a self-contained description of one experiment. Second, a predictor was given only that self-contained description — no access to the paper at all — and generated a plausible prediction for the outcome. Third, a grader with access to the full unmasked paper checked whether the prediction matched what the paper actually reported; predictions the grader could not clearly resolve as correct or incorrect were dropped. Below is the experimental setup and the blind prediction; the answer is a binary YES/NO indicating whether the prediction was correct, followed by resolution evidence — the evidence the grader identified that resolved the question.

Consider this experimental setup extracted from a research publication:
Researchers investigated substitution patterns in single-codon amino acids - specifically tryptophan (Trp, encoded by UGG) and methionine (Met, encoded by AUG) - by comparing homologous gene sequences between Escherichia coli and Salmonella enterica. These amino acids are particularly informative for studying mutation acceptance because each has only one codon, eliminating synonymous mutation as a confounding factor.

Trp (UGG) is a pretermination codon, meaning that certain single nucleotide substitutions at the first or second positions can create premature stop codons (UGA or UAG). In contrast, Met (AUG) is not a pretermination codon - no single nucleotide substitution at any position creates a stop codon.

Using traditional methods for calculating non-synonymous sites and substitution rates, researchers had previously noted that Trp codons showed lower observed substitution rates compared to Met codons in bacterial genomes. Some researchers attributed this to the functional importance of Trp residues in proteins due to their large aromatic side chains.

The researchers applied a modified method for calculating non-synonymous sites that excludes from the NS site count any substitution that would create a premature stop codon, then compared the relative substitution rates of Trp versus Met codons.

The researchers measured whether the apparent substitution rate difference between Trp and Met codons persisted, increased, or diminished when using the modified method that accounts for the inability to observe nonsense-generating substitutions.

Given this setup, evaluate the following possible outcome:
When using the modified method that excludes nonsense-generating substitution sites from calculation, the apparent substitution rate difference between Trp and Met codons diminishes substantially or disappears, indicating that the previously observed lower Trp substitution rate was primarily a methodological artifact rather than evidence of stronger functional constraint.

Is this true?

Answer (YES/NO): YES